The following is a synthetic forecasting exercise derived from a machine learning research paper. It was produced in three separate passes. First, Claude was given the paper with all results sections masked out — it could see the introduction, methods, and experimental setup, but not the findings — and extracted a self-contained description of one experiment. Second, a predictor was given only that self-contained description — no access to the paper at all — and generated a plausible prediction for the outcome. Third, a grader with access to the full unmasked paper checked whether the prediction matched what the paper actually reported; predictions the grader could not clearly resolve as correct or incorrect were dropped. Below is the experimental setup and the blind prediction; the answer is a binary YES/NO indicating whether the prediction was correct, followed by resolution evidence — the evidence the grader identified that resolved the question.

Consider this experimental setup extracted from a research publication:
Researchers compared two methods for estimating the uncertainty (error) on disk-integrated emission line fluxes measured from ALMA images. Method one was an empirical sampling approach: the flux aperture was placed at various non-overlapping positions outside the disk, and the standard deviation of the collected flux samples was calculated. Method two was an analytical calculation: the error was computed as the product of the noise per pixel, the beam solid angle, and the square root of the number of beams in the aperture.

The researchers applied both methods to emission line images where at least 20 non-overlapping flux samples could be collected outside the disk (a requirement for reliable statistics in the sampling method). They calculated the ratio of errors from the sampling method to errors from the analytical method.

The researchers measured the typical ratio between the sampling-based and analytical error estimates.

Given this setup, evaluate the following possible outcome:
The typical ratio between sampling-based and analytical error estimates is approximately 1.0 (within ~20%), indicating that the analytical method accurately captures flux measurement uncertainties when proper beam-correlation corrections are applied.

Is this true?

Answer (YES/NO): NO